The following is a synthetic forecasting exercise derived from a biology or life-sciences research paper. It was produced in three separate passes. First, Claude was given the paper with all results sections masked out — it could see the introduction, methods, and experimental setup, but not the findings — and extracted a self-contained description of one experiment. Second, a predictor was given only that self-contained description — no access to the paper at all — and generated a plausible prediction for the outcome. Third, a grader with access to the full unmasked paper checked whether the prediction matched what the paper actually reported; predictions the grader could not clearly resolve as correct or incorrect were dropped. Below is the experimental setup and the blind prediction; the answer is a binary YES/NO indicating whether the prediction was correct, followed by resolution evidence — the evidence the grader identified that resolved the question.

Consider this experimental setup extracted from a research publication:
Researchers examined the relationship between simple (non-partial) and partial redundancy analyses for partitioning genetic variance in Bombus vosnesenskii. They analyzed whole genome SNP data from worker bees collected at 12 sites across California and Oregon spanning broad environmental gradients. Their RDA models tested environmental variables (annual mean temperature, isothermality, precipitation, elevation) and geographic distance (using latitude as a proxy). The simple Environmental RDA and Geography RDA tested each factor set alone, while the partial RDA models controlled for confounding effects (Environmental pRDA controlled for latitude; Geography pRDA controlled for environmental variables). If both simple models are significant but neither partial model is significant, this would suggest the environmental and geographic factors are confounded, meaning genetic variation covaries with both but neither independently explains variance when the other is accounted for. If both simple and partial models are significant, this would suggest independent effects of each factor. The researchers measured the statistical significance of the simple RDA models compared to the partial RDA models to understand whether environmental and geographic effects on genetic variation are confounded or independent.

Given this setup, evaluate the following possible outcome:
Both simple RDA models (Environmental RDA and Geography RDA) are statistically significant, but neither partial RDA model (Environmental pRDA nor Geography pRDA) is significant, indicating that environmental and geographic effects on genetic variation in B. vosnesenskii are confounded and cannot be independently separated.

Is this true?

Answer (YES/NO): YES